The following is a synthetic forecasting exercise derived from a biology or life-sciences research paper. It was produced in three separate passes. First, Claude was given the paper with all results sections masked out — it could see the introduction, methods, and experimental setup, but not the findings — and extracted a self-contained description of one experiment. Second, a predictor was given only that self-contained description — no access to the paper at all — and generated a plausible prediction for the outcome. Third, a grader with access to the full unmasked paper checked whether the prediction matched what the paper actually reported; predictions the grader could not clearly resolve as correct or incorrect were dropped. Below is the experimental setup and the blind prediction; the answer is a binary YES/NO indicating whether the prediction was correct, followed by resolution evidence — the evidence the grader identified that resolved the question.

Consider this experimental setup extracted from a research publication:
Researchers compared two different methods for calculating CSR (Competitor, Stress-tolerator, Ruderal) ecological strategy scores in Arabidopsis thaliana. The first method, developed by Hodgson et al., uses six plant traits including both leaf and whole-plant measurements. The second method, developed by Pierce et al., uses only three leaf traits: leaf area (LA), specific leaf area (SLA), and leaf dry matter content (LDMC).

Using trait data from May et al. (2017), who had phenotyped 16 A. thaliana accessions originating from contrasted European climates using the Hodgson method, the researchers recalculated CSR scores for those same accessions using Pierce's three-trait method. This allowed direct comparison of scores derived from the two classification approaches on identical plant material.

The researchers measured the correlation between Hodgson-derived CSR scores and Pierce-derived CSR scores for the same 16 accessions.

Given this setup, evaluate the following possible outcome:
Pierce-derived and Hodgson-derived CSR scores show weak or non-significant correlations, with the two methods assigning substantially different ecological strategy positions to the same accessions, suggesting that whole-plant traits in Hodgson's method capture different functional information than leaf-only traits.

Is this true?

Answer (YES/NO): NO